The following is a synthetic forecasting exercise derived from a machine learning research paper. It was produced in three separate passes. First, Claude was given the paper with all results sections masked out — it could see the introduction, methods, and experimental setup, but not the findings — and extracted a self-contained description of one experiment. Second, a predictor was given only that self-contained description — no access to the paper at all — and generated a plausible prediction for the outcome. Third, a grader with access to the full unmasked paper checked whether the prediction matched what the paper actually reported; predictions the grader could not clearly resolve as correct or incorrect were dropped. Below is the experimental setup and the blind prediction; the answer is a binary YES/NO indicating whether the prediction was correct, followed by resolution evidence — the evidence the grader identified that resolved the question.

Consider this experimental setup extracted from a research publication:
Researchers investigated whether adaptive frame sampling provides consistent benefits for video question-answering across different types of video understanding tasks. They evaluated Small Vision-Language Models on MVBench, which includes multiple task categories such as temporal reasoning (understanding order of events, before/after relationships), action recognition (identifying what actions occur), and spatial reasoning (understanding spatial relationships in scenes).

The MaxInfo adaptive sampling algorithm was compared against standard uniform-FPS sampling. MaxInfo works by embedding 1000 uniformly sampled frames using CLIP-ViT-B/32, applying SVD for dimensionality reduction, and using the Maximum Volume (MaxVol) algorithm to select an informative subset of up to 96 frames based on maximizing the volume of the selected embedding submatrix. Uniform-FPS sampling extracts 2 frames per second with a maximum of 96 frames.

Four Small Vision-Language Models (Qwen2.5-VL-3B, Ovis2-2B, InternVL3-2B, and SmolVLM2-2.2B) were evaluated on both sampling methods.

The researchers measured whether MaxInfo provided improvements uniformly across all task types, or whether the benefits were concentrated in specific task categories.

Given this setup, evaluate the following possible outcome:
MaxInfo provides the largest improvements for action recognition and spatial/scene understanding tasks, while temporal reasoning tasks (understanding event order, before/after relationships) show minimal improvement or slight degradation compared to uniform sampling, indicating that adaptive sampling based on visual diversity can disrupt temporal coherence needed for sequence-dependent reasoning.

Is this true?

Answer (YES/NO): NO